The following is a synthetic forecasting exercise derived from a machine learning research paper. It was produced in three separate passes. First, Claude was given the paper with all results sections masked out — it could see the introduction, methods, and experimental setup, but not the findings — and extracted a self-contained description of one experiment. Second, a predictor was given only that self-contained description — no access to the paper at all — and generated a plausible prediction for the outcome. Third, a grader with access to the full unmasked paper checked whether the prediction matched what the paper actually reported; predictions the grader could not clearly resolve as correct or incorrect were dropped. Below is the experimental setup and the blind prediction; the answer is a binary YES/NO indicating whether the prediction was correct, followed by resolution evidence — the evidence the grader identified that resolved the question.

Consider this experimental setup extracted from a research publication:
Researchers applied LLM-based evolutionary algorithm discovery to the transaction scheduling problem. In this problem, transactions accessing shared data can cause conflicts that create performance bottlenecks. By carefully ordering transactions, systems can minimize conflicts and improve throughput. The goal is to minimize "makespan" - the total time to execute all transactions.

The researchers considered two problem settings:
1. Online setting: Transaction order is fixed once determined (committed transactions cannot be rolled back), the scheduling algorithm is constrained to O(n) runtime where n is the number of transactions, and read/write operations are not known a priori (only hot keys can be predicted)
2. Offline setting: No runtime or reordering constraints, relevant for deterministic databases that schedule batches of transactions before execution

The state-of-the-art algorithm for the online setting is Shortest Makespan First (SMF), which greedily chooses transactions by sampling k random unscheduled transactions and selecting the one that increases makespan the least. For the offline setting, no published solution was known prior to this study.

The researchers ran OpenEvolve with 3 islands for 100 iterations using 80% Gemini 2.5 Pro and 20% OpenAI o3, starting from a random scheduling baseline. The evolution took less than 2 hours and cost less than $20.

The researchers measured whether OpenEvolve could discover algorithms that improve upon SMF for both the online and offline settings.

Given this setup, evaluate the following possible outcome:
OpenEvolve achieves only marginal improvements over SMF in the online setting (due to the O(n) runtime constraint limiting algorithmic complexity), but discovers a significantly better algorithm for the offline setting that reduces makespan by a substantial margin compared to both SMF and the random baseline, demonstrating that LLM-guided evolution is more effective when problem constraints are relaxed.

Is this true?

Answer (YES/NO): NO